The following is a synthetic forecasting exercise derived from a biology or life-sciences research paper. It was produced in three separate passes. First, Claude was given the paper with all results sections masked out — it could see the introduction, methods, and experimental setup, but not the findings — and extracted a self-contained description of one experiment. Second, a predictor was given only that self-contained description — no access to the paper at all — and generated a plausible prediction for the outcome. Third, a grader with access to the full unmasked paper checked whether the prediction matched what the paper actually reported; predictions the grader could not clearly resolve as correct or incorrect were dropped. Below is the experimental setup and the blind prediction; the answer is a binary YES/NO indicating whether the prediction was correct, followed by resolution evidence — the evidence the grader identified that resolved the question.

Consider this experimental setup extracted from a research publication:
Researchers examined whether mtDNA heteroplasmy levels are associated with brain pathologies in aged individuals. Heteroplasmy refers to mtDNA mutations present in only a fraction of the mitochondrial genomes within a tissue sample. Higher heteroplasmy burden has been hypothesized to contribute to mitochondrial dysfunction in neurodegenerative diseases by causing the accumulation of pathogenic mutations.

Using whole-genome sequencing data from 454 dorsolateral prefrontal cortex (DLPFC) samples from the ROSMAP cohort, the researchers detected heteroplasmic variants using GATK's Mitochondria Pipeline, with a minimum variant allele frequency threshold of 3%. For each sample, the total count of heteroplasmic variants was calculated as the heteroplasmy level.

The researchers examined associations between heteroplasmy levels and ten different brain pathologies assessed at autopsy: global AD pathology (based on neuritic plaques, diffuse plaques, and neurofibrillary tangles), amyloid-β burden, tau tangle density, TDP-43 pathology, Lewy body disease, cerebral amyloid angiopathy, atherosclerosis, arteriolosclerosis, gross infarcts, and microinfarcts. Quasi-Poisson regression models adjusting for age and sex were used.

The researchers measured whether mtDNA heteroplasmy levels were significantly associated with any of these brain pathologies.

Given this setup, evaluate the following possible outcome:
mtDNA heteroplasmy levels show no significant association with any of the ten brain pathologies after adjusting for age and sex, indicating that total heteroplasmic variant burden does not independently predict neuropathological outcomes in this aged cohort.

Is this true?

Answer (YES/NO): YES